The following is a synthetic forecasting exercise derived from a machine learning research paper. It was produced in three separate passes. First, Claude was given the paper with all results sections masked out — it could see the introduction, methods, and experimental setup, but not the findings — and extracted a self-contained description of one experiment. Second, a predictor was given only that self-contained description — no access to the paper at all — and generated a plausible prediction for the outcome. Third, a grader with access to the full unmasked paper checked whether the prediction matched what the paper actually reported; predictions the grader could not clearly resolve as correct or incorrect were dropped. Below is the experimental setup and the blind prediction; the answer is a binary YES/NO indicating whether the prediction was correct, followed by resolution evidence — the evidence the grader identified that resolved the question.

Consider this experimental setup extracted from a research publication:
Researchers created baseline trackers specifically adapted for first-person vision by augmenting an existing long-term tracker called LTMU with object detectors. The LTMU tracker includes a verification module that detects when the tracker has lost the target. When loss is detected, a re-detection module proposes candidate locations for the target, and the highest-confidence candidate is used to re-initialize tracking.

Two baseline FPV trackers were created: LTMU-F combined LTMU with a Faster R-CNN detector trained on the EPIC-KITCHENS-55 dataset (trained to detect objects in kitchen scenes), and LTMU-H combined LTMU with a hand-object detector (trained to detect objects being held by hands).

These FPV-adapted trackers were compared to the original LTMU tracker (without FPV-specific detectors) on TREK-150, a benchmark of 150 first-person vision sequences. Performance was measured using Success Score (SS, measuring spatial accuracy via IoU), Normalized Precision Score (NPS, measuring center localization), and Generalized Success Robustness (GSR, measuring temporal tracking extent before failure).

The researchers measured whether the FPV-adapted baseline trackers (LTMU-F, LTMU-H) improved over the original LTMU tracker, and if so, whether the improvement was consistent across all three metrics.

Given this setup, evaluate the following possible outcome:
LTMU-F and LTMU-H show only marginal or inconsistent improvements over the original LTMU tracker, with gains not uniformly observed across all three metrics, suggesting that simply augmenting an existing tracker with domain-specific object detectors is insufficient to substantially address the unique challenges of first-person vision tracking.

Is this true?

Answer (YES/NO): YES